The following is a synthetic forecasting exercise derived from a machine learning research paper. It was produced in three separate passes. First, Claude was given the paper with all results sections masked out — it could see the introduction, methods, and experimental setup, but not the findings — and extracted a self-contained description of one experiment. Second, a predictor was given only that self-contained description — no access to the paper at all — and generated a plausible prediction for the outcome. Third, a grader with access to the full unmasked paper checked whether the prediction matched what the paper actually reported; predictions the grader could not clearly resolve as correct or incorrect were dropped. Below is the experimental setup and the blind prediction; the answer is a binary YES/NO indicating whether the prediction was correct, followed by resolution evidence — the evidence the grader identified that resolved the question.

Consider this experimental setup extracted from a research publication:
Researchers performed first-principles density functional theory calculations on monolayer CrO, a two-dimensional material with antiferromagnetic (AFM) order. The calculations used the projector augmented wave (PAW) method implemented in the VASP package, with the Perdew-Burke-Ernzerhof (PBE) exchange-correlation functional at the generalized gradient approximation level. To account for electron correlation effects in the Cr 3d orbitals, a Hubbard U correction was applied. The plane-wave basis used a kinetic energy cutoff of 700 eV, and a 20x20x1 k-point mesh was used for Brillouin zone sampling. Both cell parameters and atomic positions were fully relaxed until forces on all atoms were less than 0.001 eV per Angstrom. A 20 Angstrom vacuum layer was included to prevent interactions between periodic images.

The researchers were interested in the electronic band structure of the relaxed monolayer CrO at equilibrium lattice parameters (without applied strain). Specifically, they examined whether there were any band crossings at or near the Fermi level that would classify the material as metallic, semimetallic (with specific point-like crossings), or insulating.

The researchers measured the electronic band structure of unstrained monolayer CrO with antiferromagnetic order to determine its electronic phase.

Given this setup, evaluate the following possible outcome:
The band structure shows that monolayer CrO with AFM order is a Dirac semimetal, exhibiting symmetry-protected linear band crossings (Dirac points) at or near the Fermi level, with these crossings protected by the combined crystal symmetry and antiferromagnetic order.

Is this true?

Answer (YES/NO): NO